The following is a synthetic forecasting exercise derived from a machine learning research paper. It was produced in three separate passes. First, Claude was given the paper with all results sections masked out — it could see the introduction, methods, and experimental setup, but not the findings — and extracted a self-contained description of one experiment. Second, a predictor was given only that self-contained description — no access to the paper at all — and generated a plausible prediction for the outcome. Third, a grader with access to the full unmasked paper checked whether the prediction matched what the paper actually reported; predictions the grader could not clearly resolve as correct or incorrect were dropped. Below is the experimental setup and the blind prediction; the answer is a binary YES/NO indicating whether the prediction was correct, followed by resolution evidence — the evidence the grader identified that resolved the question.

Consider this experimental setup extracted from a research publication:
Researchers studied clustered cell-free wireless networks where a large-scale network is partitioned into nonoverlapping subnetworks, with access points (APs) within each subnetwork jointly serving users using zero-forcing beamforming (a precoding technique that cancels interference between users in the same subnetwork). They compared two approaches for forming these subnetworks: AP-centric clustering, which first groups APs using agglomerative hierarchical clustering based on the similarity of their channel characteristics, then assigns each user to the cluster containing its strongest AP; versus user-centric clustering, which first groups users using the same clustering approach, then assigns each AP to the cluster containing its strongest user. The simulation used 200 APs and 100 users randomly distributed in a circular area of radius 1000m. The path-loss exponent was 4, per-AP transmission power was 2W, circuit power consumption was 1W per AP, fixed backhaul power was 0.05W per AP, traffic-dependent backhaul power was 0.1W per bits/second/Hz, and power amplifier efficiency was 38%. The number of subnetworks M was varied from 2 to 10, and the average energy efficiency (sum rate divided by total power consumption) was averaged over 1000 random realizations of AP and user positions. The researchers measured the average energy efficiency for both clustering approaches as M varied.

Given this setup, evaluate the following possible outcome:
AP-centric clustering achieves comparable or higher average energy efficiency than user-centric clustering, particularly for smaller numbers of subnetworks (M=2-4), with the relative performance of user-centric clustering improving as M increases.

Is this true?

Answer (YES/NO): NO